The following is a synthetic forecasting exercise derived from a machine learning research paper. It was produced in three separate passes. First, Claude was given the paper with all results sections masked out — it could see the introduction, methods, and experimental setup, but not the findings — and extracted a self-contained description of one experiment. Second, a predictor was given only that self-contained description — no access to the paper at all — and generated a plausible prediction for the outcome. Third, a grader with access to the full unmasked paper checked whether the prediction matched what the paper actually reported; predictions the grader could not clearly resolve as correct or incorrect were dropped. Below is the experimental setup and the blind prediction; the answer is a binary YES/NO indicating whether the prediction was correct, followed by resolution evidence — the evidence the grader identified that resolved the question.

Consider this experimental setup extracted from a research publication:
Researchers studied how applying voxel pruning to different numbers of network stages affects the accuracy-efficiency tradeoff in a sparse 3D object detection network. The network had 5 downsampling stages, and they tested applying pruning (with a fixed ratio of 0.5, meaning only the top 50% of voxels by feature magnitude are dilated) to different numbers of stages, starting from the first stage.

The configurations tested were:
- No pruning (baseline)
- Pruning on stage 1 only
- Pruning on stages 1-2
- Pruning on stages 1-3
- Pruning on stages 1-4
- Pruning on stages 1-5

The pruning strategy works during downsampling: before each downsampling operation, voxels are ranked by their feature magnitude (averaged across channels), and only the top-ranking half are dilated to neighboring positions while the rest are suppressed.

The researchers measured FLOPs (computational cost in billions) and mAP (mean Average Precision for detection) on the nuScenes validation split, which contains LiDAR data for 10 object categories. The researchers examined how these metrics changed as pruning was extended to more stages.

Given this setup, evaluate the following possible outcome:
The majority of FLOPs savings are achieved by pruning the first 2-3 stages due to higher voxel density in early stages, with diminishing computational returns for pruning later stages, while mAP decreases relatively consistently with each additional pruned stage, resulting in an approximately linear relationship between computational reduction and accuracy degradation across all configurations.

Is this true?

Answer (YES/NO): NO